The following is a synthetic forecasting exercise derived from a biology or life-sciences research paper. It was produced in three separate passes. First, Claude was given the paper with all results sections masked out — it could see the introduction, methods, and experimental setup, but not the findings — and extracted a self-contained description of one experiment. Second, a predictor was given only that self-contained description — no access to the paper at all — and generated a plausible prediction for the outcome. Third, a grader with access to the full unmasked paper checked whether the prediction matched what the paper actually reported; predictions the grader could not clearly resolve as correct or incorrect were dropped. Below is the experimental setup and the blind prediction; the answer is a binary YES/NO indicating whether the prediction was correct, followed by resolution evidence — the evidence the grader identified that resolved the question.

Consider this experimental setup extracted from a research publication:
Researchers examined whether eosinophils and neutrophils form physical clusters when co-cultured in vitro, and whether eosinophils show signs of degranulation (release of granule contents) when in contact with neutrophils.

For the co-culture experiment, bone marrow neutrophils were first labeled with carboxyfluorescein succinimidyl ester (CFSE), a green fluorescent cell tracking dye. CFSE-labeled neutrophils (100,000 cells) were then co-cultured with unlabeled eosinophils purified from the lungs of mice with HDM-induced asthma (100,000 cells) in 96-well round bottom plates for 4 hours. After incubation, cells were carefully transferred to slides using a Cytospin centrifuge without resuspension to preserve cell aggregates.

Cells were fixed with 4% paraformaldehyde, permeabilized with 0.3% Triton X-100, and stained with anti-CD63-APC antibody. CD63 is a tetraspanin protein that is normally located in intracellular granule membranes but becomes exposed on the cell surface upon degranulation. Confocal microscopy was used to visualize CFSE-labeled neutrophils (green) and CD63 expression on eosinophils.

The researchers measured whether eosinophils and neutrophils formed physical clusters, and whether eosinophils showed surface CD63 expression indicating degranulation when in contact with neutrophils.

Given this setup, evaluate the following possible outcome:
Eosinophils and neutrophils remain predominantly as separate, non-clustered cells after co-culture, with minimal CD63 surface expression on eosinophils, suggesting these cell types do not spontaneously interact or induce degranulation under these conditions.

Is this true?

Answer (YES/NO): NO